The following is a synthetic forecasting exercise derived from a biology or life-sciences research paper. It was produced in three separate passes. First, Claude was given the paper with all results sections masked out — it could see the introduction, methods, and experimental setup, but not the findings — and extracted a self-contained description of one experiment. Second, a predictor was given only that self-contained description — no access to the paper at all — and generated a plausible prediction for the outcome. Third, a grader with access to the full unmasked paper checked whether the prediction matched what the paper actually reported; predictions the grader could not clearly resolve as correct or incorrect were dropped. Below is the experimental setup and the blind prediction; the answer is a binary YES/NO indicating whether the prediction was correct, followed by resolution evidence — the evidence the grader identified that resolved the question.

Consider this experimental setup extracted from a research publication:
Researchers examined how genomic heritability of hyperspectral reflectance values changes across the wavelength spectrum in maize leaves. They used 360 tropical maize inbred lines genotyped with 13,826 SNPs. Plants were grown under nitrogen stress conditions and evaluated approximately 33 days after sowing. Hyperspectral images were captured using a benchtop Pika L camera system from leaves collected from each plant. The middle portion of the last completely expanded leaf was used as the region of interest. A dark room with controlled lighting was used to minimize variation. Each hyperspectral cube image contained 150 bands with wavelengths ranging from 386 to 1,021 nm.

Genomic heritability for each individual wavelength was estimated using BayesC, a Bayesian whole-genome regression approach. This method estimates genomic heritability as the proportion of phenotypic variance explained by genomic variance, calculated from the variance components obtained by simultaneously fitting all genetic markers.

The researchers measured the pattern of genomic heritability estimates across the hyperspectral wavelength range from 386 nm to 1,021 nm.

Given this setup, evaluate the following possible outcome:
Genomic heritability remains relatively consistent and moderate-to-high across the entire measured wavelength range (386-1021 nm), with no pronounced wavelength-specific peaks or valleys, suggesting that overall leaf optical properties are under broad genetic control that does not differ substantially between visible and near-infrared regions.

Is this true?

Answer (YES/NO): NO